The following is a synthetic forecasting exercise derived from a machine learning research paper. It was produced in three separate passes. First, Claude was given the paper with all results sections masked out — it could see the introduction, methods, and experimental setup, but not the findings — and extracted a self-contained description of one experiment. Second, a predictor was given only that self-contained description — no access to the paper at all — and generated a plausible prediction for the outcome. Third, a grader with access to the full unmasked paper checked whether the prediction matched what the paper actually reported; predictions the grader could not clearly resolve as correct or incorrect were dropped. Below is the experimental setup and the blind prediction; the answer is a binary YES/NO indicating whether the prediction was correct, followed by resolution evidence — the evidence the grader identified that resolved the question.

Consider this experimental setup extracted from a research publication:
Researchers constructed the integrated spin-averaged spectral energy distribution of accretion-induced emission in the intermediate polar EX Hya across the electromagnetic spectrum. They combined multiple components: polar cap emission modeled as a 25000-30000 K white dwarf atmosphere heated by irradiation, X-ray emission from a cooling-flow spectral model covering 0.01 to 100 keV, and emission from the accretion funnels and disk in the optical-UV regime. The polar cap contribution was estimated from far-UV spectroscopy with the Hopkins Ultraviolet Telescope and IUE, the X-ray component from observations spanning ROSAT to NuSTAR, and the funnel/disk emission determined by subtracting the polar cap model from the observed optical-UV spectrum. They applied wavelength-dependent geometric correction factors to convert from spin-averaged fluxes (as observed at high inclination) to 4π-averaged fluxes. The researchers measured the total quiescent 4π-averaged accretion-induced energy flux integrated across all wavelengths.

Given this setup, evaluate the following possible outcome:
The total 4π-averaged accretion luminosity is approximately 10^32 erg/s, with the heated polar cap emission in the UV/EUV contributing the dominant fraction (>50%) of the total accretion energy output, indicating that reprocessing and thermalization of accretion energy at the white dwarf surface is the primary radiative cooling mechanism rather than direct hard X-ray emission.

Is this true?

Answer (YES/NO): NO